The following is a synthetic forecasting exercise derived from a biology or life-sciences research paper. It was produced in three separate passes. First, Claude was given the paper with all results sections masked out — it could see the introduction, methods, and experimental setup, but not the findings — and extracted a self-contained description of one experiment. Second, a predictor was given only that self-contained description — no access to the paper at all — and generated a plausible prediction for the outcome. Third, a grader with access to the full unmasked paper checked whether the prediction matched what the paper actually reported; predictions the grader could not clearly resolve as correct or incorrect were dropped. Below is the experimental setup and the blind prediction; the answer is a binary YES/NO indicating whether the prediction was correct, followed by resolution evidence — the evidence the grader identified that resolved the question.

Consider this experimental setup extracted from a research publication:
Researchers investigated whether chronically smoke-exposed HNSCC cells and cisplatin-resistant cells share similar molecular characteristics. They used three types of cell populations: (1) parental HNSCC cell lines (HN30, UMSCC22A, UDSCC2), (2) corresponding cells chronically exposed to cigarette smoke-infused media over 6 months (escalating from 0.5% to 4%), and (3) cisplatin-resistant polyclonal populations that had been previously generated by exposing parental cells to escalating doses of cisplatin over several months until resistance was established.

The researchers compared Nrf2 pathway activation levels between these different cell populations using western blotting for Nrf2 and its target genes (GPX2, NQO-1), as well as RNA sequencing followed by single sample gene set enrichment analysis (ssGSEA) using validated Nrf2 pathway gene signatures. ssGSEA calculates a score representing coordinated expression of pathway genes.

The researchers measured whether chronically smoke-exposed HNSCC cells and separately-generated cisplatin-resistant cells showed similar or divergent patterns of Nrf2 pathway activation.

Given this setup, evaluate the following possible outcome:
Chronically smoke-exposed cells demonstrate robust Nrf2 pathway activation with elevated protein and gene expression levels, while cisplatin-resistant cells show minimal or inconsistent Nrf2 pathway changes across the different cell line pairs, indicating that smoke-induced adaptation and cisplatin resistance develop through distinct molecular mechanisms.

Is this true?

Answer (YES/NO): NO